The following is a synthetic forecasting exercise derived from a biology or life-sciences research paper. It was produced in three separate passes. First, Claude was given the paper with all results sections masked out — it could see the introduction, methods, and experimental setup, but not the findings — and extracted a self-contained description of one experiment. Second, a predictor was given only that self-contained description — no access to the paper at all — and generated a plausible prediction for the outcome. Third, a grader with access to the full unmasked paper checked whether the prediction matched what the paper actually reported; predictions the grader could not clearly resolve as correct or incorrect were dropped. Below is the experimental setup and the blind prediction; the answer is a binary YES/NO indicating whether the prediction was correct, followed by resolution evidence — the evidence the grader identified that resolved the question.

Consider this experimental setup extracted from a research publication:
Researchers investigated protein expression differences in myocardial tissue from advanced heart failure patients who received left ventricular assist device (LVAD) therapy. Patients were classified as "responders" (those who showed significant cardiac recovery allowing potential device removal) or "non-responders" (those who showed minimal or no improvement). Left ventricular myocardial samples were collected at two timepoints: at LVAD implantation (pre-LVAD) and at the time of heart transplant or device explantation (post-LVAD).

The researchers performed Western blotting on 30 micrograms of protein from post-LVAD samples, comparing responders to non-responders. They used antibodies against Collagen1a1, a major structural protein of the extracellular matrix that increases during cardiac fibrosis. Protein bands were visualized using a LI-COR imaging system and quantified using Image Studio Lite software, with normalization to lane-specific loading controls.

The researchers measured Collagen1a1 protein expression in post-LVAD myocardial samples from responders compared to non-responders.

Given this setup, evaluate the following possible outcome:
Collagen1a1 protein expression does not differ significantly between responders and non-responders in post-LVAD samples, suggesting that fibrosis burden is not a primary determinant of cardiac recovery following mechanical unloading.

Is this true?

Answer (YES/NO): NO